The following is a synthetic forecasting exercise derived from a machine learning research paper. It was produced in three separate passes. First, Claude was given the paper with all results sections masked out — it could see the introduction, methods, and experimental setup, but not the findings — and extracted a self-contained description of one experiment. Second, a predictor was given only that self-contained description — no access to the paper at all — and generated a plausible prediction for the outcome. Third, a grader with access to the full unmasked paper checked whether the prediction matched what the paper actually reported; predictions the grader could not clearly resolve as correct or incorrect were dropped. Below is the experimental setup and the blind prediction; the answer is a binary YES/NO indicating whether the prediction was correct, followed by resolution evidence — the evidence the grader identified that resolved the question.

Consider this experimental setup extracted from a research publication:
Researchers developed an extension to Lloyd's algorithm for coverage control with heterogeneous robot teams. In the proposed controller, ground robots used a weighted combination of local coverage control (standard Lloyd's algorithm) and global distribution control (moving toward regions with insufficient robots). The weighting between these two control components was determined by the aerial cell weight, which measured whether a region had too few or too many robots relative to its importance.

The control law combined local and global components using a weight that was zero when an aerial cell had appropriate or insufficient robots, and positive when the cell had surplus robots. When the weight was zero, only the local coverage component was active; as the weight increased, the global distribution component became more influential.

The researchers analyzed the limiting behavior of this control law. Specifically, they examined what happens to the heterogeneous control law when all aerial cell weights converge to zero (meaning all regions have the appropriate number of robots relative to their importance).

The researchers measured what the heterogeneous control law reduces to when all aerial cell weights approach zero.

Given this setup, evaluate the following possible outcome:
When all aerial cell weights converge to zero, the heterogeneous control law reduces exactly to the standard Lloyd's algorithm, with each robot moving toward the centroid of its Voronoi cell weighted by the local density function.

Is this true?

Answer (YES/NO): YES